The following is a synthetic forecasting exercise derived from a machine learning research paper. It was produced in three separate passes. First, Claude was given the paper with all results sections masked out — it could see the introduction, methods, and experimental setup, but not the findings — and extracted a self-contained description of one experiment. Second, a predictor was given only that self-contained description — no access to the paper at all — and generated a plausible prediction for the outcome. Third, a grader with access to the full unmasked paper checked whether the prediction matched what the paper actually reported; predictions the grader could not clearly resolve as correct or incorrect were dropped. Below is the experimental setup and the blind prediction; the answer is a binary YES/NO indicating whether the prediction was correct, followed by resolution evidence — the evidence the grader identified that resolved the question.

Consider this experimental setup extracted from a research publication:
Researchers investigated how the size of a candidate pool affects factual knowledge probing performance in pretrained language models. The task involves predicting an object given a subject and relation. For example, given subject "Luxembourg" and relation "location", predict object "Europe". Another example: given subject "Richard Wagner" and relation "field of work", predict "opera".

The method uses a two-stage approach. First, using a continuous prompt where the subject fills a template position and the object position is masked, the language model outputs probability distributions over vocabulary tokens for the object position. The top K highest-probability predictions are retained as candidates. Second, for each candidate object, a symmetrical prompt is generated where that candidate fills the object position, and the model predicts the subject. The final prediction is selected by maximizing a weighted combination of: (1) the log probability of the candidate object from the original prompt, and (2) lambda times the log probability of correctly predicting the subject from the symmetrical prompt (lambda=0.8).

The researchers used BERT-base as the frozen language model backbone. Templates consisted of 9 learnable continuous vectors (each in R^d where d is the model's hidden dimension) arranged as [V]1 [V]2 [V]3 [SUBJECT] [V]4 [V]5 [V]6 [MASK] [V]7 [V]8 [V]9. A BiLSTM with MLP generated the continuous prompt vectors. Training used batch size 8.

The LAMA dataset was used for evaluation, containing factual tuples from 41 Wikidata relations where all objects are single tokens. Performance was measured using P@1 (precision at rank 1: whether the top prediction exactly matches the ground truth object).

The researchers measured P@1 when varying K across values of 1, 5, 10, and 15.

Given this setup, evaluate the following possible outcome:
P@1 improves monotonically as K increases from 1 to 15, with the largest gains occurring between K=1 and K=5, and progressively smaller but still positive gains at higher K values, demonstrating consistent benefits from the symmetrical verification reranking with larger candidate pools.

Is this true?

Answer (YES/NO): NO